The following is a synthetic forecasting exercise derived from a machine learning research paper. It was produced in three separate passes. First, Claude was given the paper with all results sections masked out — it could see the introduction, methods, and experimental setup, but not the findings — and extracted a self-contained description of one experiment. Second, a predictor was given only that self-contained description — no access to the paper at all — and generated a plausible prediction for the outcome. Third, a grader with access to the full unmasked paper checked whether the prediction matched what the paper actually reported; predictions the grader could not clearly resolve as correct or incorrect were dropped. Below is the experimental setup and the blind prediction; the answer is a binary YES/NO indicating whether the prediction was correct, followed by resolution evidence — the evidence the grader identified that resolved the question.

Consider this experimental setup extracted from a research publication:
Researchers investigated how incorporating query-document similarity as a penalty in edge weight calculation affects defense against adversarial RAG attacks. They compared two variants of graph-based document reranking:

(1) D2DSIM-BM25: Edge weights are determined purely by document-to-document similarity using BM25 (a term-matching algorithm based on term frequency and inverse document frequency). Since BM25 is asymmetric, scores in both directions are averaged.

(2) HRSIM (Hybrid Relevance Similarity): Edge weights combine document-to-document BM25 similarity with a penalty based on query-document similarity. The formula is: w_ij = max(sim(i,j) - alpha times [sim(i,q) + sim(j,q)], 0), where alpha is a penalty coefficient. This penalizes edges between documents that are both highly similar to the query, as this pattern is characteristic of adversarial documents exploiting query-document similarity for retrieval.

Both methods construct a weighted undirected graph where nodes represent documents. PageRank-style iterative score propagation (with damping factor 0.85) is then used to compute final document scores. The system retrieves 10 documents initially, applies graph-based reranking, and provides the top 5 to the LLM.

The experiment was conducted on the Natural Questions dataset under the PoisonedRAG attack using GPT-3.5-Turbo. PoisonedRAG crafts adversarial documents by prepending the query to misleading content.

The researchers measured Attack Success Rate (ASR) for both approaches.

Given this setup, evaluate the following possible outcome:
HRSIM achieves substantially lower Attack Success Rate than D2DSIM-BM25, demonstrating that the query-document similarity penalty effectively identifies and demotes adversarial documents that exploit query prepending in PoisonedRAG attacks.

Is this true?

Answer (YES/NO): YES